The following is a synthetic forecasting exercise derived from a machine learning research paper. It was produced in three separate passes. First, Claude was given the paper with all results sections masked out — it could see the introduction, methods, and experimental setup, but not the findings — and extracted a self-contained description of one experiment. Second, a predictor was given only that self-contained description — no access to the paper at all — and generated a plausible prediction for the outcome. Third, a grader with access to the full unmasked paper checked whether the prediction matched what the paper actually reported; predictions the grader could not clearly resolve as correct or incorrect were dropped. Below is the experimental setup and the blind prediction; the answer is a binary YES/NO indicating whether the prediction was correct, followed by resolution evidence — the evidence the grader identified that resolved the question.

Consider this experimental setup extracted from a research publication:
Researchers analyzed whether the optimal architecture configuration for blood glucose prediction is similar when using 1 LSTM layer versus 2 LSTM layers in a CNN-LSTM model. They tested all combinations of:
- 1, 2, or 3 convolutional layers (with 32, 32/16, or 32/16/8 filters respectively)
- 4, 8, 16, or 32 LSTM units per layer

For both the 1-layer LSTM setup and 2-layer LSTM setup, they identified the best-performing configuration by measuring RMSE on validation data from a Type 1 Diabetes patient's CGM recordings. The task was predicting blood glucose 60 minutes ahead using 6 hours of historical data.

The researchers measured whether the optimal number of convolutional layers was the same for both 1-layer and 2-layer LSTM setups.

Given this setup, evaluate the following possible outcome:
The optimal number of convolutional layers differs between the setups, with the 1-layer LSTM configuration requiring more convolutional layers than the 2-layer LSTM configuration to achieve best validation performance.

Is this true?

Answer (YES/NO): NO